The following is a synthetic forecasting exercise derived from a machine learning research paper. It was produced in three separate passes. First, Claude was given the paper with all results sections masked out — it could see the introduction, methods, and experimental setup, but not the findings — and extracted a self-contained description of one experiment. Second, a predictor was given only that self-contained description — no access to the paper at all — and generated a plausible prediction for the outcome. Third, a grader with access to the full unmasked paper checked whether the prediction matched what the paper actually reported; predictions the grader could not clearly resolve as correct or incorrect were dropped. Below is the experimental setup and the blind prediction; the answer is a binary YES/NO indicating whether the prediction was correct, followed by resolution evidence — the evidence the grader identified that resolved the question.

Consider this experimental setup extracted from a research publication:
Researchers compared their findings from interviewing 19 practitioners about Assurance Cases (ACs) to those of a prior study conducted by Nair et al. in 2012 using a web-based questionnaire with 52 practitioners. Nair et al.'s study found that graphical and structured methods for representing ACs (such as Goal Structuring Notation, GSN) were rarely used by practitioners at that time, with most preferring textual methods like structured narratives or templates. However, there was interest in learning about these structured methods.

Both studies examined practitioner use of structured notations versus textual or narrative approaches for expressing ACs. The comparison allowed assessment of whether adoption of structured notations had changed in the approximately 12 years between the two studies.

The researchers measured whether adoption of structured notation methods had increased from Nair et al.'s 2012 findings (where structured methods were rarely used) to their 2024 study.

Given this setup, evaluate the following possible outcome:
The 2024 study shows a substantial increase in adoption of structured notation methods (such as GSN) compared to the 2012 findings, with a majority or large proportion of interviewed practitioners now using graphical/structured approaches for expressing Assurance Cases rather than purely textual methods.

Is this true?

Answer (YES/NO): YES